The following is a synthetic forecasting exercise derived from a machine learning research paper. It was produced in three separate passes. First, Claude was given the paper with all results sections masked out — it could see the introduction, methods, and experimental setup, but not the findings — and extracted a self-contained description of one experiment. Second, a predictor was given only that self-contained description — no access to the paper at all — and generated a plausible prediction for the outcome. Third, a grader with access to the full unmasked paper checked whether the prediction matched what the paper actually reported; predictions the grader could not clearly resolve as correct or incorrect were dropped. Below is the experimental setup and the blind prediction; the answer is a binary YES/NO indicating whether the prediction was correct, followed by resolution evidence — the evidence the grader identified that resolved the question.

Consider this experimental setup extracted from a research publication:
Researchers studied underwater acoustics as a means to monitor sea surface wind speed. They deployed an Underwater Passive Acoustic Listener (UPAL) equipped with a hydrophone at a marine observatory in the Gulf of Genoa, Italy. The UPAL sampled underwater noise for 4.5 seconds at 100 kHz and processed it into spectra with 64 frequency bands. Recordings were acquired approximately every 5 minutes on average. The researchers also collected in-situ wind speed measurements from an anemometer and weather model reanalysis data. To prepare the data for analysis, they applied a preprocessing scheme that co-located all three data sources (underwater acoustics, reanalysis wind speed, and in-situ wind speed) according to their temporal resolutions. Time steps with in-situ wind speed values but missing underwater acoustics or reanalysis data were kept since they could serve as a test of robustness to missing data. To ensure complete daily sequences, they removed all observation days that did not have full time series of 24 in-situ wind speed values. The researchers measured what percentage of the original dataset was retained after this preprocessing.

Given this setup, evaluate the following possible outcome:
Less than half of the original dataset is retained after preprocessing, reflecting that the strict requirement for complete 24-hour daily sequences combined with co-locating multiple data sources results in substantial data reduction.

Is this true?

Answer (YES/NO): NO